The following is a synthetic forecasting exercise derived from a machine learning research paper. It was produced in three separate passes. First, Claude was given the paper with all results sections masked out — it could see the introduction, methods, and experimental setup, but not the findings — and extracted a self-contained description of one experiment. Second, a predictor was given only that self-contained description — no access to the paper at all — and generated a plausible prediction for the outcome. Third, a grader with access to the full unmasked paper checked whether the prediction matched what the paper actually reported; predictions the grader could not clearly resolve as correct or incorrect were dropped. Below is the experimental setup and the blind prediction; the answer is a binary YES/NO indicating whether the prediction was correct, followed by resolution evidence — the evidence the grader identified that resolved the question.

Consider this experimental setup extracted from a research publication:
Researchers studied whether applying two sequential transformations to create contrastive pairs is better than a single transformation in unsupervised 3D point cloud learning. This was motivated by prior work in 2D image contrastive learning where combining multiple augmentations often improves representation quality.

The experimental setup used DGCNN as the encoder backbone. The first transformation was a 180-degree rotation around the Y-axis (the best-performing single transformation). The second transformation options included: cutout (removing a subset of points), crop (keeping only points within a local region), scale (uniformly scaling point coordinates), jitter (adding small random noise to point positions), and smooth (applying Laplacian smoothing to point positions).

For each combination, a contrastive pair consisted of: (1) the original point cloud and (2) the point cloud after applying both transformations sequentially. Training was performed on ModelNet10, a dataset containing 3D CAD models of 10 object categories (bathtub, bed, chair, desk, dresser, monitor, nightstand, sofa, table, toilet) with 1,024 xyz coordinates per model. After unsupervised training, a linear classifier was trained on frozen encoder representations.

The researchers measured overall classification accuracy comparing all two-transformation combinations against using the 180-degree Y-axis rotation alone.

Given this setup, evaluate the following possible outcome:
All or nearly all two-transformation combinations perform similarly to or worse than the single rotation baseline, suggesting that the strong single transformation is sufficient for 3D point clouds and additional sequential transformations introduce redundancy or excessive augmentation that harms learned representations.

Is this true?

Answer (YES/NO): YES